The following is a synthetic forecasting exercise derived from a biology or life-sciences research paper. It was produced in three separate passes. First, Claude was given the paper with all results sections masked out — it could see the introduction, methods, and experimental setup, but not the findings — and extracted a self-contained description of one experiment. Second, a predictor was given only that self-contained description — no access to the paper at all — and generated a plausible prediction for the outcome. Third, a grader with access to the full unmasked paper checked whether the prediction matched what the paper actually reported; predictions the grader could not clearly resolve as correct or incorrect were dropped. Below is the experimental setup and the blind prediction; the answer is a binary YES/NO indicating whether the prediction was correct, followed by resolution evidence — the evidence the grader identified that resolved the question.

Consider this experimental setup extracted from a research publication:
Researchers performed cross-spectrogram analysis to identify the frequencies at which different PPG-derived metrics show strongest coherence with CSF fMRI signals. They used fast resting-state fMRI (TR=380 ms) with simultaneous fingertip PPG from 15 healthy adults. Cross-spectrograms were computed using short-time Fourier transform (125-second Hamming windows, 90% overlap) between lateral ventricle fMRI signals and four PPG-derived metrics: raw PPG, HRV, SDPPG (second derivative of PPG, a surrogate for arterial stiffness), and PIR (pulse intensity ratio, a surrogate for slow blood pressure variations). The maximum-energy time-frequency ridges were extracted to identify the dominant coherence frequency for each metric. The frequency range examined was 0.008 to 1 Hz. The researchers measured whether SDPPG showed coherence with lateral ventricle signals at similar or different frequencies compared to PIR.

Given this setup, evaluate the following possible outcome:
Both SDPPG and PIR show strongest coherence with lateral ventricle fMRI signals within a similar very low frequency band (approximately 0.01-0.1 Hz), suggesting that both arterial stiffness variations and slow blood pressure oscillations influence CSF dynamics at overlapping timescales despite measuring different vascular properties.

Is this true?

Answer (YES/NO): NO